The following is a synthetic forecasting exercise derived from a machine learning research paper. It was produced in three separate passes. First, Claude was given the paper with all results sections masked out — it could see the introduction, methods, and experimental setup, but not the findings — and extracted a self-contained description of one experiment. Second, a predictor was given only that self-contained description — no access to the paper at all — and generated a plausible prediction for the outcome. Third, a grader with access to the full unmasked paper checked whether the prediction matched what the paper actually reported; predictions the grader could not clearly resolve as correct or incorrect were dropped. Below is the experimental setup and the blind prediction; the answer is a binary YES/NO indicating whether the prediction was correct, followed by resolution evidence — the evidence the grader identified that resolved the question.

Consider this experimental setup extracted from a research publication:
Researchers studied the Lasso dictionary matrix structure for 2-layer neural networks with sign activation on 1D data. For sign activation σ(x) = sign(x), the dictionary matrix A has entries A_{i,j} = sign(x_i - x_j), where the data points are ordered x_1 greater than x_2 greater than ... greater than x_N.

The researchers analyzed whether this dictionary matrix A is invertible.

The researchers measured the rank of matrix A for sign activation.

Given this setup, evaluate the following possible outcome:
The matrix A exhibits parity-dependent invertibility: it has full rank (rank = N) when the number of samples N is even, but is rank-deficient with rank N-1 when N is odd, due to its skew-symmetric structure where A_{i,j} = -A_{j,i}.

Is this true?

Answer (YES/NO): NO